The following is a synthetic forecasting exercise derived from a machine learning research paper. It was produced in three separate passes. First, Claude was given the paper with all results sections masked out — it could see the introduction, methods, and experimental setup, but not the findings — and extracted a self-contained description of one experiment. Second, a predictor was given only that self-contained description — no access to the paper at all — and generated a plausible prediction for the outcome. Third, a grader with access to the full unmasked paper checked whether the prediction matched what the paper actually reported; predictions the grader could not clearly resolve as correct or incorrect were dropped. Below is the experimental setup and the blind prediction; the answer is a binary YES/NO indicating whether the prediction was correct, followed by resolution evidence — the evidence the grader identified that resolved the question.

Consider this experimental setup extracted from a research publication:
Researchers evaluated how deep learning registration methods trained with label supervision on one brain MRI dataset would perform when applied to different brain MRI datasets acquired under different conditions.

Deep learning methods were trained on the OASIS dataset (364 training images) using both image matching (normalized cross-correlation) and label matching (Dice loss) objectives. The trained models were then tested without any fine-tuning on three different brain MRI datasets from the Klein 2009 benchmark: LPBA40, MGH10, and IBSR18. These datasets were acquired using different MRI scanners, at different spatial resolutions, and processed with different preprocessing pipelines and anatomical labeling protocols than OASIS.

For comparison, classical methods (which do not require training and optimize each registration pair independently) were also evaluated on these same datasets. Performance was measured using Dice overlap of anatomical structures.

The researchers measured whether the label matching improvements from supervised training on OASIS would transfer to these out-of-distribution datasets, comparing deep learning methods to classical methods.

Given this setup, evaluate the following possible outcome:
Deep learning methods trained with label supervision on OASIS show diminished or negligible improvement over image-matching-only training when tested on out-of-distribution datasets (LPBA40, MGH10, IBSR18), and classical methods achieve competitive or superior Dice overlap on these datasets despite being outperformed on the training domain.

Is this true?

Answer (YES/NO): YES